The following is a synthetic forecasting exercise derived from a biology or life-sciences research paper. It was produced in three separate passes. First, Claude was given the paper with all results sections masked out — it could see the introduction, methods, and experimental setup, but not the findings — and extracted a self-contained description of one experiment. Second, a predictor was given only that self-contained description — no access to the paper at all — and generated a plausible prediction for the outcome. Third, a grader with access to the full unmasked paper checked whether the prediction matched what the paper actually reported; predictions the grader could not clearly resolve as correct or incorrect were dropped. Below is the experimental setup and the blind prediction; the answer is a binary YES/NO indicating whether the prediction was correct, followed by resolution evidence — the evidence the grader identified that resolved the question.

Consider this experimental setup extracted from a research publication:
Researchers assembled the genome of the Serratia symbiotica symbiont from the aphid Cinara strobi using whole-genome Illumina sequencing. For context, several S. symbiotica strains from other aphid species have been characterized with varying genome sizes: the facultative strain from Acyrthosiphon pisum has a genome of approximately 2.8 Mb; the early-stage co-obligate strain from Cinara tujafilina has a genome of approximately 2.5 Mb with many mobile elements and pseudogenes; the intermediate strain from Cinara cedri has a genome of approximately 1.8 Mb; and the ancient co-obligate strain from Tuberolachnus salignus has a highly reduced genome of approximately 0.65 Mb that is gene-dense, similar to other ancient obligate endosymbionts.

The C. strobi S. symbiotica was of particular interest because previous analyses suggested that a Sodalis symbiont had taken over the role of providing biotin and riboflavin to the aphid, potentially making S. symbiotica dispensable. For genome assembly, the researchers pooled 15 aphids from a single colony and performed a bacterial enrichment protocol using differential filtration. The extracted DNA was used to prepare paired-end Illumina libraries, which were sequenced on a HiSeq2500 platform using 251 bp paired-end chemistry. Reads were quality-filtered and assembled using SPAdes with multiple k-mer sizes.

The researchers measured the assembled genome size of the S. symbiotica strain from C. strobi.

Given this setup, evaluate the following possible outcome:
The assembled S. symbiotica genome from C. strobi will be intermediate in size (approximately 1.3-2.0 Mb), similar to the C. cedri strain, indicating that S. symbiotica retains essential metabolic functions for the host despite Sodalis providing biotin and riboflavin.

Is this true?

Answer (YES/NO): NO